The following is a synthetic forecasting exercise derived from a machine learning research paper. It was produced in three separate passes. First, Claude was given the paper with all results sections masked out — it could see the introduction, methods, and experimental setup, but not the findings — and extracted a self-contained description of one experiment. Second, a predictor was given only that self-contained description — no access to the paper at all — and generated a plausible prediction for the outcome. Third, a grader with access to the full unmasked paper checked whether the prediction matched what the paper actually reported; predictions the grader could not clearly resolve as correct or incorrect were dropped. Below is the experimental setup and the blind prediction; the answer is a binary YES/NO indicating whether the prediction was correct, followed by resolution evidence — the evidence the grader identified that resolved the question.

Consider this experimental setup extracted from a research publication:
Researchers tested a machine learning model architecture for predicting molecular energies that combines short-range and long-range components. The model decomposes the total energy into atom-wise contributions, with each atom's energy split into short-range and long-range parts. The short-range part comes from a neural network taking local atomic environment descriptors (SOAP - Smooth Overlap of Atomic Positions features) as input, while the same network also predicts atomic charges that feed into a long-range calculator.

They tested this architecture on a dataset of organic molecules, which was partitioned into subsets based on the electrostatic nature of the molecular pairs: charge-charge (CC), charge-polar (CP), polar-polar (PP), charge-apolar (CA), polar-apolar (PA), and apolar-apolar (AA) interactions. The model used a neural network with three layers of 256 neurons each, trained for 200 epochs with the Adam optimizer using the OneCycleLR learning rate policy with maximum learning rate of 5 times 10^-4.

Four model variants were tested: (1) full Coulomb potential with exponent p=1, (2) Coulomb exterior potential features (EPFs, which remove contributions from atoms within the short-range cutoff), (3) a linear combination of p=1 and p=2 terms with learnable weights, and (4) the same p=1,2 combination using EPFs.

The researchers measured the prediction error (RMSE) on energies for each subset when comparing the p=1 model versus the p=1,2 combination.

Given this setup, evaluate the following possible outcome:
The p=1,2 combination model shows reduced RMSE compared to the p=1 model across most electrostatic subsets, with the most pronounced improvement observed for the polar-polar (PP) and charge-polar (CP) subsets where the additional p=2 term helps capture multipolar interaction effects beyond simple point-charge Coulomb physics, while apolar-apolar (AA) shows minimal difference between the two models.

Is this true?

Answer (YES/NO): NO